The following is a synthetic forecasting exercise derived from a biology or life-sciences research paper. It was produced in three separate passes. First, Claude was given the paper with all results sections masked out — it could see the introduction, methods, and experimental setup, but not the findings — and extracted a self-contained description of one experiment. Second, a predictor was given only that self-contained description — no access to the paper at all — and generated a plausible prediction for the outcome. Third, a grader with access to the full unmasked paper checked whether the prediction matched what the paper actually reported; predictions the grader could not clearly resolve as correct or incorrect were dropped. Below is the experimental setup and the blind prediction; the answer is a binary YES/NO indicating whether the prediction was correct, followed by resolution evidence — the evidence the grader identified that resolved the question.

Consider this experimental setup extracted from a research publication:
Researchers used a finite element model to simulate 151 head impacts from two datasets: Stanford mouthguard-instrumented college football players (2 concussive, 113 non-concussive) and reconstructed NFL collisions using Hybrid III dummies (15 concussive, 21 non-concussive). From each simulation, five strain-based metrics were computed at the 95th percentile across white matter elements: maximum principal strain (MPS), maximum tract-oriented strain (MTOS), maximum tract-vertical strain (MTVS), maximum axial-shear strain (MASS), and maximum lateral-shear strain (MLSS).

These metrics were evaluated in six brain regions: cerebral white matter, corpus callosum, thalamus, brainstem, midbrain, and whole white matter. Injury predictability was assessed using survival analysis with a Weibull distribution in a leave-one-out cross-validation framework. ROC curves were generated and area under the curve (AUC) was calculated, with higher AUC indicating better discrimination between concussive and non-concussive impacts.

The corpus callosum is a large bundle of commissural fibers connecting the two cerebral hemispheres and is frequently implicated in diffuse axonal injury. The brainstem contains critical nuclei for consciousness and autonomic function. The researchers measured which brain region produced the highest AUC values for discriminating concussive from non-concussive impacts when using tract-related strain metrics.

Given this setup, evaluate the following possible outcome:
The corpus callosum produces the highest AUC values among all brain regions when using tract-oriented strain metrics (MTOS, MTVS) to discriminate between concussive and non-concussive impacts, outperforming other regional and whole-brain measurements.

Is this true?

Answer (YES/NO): YES